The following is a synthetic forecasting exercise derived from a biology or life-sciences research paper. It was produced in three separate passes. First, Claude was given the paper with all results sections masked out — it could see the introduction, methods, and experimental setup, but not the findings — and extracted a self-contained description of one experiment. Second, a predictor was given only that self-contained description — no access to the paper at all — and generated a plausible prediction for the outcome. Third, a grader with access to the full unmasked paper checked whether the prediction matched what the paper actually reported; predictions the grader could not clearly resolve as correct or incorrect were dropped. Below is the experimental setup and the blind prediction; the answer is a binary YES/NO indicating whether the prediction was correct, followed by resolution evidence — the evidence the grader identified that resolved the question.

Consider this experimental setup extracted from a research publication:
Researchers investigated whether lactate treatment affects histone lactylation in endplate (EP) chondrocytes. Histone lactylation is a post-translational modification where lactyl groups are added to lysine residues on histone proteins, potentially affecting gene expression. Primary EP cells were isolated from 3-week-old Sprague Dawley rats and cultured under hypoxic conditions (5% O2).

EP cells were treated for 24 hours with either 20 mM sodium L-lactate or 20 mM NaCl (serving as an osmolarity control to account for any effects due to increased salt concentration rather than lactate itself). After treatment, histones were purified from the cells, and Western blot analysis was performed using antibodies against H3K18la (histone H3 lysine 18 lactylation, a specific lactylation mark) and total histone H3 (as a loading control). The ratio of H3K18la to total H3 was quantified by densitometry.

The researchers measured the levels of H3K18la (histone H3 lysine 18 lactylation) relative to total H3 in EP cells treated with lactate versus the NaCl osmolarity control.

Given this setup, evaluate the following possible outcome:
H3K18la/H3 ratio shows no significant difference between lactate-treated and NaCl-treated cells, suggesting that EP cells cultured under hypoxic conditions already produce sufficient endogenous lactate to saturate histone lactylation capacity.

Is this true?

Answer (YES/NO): NO